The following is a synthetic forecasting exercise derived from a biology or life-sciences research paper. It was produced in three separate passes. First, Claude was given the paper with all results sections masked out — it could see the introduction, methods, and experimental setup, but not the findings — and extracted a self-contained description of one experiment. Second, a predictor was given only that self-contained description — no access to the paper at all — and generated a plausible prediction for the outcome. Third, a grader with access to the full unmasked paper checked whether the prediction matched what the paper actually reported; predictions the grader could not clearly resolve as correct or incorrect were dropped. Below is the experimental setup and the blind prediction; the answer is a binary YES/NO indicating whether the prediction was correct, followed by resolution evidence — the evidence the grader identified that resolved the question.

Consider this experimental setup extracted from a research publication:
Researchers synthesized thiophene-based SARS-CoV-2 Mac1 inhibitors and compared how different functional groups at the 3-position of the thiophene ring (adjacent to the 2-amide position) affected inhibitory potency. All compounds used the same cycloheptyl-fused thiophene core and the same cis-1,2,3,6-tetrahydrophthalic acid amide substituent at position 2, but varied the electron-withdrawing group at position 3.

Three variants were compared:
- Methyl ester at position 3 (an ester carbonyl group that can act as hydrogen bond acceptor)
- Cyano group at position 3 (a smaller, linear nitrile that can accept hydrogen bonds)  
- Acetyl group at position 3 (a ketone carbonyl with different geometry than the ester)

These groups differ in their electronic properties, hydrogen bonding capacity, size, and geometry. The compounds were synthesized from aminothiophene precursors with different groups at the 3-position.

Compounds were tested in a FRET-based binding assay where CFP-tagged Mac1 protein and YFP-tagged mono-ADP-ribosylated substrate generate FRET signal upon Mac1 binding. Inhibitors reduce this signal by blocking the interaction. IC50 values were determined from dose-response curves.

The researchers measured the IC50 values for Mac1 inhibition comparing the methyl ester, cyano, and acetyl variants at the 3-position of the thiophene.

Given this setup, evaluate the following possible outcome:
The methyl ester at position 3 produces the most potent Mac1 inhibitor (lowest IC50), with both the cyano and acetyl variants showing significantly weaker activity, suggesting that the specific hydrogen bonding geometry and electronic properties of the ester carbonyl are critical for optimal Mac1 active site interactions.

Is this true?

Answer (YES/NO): YES